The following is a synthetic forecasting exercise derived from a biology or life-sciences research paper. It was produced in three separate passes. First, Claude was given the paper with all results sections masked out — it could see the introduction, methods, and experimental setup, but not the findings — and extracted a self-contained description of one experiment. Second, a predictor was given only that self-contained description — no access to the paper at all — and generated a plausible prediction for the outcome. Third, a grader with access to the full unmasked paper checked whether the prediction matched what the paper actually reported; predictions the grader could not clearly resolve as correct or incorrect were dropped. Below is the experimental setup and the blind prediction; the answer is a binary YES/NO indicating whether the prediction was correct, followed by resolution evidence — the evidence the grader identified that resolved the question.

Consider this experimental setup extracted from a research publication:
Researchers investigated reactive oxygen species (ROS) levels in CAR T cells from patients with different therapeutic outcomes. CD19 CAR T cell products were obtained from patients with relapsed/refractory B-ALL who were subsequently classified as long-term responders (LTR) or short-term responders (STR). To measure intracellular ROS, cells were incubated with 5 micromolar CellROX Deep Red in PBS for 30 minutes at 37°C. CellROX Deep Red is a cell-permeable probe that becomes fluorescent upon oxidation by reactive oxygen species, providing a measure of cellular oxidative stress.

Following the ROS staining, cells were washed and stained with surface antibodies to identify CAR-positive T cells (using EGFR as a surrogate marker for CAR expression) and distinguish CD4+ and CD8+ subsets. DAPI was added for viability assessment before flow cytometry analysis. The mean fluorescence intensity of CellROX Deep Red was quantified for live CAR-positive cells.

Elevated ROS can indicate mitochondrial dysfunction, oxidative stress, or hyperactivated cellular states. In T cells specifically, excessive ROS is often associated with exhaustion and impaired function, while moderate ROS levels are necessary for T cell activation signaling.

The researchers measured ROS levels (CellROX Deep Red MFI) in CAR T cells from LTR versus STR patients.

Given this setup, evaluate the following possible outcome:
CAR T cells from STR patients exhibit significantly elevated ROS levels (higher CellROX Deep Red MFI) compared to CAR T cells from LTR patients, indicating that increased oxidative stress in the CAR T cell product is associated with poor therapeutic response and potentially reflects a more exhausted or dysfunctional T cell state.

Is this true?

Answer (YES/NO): NO